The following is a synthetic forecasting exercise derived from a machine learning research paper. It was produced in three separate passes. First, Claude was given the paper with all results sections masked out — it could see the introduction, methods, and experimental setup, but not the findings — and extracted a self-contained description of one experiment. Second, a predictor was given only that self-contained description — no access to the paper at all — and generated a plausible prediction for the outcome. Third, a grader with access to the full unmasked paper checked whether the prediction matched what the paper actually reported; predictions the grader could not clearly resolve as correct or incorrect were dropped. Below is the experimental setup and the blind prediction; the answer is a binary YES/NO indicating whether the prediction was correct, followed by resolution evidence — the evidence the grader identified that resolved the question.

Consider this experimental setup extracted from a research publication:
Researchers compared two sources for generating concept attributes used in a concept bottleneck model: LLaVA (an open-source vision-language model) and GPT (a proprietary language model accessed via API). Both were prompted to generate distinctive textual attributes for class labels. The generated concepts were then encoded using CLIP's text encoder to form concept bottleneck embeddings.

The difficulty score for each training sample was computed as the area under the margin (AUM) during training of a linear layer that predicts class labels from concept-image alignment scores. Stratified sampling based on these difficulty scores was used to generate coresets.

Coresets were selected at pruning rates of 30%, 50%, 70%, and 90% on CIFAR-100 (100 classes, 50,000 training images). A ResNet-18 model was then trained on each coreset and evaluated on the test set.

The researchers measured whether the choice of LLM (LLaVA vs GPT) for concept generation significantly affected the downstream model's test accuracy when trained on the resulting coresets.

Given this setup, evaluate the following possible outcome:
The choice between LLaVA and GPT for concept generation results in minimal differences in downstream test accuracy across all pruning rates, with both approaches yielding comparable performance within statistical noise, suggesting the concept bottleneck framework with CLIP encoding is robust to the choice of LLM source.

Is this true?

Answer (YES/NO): NO